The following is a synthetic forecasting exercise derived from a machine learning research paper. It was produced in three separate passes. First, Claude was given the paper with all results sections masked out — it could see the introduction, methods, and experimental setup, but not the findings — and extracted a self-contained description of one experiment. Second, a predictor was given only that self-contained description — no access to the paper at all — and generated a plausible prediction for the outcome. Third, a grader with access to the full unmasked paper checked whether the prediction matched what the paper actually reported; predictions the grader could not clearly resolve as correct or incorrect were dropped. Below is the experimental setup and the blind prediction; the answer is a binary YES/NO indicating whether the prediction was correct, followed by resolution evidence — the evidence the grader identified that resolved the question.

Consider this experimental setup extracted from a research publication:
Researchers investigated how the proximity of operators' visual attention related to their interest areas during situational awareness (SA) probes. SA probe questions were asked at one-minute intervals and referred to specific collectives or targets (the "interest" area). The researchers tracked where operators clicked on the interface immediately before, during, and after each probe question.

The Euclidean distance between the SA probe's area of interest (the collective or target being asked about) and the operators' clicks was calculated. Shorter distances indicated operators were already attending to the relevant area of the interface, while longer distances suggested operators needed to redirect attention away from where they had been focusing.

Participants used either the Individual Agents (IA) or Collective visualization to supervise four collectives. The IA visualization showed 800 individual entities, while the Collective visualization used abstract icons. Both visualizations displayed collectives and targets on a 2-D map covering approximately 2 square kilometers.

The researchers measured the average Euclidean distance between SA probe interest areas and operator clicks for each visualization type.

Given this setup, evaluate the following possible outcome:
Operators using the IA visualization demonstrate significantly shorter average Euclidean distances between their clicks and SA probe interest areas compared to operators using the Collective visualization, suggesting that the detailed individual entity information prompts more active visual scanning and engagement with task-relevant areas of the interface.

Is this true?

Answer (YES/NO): YES